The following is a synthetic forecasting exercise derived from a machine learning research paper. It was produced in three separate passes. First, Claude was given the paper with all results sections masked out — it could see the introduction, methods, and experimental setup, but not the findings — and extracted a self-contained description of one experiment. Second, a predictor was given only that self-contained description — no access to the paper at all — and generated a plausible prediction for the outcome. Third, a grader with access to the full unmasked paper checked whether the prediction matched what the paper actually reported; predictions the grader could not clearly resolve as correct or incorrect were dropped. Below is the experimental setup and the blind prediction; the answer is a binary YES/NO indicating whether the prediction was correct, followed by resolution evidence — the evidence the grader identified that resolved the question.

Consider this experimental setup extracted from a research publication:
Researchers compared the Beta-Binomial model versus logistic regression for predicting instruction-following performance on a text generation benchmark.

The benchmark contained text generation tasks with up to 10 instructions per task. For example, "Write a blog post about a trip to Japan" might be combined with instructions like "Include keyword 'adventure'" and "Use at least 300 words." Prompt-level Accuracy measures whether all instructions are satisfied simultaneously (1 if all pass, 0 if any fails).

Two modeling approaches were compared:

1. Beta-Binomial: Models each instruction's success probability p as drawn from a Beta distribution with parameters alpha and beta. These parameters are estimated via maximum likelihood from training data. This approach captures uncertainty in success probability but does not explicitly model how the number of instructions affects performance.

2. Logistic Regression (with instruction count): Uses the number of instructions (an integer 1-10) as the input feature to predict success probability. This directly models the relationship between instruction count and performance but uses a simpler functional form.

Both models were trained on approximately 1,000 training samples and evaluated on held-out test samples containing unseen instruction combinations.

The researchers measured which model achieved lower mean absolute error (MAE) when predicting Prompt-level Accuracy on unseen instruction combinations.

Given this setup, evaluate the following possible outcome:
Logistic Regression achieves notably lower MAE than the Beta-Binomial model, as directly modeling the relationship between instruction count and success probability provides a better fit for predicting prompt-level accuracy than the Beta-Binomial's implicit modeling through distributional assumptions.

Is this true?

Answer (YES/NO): YES